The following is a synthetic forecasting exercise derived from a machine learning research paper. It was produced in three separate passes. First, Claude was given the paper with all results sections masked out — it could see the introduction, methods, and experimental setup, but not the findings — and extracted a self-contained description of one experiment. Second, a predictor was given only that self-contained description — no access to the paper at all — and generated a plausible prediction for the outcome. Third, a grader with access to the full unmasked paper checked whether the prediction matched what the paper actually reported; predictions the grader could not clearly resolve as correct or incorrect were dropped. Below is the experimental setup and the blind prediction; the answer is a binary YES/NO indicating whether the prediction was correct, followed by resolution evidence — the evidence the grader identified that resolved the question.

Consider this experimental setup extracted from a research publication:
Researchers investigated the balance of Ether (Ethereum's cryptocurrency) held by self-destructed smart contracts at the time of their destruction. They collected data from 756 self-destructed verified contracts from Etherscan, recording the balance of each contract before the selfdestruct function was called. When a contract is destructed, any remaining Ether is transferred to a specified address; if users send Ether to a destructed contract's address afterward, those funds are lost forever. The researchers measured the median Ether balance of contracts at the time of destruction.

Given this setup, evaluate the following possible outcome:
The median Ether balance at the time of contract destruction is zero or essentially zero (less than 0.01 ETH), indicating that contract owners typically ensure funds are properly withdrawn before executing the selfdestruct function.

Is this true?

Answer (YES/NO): YES